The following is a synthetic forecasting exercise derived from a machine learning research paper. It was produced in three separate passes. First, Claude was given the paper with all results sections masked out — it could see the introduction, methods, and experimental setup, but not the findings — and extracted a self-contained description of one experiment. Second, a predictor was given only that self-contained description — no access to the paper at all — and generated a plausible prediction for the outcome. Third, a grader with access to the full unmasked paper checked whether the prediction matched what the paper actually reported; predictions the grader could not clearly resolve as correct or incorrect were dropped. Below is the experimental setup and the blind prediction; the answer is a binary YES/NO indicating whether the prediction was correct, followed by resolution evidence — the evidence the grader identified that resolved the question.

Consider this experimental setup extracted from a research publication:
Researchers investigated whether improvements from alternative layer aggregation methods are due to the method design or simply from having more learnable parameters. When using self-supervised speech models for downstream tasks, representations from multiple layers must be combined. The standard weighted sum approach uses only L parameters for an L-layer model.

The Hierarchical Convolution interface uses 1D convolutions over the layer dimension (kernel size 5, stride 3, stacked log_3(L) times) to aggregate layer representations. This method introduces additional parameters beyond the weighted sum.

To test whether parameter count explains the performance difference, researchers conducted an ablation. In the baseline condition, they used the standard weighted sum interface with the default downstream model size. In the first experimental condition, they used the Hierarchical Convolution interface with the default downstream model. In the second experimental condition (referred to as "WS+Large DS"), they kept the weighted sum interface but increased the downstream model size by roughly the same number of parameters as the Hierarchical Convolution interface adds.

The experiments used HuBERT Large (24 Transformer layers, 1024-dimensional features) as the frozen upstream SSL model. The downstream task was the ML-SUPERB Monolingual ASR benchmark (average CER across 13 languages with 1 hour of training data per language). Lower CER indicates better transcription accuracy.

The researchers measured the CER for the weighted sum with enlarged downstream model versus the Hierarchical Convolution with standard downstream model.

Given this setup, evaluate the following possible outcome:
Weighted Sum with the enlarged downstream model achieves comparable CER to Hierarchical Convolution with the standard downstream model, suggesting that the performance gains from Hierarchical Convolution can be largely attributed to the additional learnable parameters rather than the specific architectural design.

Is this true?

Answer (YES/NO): NO